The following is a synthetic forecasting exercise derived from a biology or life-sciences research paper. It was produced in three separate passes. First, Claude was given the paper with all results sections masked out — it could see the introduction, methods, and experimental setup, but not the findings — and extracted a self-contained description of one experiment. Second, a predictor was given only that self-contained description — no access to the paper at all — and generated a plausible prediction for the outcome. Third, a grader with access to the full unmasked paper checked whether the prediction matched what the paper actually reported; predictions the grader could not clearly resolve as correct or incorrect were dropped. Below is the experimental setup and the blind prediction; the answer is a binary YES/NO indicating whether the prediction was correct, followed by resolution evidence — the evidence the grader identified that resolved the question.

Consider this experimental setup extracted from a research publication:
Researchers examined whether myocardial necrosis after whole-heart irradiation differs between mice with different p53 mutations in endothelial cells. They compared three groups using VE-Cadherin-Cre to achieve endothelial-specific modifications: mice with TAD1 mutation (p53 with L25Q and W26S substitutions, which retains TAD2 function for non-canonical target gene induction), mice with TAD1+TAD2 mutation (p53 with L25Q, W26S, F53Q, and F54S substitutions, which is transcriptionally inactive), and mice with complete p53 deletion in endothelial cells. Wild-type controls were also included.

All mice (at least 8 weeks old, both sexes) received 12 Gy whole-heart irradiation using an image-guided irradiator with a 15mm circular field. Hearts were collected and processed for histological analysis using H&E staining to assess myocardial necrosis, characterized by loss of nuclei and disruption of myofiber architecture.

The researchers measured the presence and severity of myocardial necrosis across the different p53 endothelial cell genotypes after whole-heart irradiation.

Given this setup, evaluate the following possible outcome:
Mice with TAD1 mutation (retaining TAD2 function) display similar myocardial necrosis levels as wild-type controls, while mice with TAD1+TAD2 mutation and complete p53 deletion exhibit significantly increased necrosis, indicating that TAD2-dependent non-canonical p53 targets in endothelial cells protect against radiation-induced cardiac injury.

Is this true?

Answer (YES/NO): NO